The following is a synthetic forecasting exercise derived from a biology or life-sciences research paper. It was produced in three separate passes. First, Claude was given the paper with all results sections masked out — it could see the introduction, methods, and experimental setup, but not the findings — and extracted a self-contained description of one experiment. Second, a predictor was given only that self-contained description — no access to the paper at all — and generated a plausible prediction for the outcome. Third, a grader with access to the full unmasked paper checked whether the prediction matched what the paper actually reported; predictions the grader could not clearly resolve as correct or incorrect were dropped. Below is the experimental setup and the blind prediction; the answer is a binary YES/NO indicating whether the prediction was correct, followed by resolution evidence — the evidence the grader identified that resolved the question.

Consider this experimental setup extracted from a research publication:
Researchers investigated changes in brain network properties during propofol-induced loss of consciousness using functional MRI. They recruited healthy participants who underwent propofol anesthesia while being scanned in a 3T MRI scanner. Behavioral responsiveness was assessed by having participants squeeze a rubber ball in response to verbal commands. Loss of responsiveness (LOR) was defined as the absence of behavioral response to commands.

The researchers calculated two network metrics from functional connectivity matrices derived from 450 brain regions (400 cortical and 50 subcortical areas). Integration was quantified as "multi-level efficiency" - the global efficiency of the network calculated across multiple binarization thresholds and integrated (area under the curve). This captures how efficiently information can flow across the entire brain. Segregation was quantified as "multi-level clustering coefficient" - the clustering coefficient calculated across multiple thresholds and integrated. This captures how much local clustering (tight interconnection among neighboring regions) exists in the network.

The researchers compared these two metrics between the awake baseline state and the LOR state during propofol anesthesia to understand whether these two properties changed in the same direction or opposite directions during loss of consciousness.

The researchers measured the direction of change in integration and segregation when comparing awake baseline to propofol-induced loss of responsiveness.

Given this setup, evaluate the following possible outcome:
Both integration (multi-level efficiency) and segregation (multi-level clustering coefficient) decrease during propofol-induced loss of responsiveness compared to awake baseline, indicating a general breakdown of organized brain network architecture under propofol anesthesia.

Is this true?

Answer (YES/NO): NO